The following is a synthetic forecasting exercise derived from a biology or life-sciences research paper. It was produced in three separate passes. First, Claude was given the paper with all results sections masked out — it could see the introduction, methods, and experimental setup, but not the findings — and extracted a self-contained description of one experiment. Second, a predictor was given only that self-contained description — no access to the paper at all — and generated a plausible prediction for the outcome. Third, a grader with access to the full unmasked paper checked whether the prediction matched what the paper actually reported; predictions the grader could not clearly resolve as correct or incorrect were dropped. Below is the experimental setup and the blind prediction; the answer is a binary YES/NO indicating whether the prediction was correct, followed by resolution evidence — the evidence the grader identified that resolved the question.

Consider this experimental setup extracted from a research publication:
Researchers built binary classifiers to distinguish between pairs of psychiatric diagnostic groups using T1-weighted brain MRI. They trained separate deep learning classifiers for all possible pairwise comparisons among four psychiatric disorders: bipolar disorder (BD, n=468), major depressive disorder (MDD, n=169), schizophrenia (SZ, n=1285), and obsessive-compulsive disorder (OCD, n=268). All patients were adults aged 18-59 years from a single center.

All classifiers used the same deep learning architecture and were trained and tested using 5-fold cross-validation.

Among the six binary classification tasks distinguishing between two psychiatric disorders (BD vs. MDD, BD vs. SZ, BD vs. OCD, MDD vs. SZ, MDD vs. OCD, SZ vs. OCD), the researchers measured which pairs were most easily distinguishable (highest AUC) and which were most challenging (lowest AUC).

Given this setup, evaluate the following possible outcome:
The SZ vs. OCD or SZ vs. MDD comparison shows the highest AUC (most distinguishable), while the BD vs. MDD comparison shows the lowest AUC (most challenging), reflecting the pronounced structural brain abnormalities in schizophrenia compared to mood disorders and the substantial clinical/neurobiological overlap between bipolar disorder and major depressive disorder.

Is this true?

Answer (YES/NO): NO